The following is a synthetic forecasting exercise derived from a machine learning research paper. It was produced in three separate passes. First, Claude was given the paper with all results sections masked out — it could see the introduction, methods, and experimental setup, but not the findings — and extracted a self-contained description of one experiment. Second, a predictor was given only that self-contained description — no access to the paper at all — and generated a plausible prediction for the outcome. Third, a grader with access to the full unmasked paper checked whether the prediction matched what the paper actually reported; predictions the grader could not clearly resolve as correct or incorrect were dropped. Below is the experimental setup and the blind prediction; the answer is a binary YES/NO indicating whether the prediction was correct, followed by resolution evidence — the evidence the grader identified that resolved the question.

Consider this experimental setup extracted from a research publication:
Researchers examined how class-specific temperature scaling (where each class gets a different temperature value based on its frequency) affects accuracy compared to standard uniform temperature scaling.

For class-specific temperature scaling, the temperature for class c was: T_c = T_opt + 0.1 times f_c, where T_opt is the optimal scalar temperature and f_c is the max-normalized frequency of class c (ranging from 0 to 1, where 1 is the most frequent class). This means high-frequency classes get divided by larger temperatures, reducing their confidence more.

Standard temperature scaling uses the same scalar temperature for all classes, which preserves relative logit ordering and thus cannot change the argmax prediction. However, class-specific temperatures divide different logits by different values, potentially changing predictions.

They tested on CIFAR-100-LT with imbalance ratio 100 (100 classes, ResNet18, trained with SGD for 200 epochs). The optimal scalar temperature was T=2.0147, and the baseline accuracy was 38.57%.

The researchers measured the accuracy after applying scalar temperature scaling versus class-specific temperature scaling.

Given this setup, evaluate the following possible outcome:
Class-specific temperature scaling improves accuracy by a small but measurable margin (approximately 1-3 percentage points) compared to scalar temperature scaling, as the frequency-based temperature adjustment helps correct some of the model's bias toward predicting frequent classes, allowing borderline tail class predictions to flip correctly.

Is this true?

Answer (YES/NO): NO